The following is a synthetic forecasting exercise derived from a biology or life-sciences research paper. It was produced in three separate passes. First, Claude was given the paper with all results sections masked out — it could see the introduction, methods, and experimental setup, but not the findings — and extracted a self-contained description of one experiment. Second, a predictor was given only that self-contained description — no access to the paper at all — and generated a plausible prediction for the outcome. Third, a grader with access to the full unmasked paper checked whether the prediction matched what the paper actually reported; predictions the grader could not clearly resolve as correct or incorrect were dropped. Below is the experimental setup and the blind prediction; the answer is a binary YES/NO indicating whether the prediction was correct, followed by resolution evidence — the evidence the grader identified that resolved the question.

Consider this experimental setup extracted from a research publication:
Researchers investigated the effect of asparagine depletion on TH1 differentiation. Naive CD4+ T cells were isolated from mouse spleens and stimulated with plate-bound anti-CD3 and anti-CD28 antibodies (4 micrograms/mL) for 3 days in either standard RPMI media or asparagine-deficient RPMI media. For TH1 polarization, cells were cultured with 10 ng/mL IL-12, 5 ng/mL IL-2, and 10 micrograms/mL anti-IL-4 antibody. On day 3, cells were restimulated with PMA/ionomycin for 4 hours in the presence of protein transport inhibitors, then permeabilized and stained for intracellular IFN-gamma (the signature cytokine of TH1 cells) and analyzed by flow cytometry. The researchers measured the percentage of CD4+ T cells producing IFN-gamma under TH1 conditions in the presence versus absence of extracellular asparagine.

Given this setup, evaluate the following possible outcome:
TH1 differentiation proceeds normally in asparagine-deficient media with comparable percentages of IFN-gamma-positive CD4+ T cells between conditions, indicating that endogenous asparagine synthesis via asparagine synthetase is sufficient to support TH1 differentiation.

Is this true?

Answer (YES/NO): NO